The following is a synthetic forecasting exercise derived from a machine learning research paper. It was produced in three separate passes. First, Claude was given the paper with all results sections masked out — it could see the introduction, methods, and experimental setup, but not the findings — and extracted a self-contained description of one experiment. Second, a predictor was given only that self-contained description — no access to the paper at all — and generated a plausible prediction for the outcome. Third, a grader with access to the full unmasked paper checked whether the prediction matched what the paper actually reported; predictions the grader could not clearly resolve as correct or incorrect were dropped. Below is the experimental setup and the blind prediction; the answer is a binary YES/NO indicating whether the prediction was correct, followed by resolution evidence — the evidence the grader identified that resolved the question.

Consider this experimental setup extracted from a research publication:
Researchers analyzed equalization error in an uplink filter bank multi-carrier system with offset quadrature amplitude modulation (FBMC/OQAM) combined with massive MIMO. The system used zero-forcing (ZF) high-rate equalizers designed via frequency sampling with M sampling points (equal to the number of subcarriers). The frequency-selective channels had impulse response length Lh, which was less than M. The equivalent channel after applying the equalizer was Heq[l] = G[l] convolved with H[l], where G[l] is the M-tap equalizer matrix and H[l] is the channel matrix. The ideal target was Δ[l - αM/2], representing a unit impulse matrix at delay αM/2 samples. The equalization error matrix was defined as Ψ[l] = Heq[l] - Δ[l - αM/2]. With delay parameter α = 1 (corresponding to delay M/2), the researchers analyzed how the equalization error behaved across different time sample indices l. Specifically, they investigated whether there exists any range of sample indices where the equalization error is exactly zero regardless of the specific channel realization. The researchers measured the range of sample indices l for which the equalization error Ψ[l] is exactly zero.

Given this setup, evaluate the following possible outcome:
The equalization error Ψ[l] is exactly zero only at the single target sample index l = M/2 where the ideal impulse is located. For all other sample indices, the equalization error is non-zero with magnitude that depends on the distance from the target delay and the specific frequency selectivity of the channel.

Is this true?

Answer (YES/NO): NO